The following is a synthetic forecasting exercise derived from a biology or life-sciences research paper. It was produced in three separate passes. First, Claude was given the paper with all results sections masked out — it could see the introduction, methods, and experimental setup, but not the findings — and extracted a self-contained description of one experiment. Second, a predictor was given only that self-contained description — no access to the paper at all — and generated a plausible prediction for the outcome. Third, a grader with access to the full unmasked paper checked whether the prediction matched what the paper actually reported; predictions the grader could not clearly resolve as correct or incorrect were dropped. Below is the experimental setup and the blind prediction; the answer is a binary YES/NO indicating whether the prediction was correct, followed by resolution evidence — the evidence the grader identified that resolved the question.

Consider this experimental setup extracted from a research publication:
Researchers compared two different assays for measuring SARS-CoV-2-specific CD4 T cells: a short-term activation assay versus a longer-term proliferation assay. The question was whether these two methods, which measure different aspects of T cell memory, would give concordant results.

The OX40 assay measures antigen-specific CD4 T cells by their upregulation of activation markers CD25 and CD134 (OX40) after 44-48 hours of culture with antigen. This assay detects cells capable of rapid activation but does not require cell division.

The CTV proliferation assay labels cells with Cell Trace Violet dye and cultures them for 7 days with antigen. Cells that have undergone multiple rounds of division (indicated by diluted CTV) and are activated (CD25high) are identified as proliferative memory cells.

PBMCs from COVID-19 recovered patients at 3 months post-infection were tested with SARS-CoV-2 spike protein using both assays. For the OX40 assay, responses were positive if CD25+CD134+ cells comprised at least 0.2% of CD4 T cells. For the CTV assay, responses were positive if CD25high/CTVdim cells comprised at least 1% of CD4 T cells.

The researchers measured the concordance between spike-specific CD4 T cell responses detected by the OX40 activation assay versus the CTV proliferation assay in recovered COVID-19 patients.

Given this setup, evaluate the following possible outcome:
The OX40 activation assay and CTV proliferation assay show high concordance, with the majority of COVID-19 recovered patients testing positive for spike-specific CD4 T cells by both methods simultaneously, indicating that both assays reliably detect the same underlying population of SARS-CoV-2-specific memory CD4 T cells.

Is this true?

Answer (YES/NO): YES